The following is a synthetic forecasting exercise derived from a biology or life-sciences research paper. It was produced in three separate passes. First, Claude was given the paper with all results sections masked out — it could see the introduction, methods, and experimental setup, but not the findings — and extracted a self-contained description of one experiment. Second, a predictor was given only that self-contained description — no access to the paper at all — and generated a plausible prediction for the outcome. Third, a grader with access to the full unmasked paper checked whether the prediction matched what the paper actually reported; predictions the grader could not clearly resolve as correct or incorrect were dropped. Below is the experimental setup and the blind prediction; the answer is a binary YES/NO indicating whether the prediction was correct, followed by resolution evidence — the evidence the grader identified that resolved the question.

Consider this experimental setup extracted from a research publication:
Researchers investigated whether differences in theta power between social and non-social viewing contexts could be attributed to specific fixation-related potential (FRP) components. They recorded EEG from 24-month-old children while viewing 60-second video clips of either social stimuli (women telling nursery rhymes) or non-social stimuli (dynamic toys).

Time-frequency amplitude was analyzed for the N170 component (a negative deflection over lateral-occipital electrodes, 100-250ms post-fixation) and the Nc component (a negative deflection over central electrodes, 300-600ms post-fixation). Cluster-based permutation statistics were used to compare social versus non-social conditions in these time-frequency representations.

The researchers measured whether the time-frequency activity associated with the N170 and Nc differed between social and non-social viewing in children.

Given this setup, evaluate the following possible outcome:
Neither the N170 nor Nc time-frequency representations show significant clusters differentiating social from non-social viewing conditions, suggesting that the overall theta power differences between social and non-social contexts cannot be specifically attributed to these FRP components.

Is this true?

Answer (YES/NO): NO